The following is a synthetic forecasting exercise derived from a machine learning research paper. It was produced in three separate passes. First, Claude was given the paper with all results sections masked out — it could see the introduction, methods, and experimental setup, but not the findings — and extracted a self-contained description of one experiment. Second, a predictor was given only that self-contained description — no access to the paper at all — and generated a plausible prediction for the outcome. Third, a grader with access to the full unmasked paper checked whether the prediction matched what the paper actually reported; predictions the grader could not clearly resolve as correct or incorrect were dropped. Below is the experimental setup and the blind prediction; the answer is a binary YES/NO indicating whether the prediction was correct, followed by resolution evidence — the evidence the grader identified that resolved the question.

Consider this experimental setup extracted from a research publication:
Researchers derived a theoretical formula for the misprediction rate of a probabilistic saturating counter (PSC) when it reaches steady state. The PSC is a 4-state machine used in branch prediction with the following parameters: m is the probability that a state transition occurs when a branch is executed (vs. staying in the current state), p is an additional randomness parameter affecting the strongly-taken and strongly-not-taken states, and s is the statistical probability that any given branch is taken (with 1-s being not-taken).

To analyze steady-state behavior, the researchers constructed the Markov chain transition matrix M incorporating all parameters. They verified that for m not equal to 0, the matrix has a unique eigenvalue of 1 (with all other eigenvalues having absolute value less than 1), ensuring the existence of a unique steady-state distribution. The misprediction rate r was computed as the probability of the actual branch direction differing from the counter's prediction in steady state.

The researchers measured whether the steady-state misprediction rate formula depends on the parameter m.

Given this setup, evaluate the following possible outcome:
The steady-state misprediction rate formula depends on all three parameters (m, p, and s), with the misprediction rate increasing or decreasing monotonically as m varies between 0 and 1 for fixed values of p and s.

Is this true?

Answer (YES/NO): NO